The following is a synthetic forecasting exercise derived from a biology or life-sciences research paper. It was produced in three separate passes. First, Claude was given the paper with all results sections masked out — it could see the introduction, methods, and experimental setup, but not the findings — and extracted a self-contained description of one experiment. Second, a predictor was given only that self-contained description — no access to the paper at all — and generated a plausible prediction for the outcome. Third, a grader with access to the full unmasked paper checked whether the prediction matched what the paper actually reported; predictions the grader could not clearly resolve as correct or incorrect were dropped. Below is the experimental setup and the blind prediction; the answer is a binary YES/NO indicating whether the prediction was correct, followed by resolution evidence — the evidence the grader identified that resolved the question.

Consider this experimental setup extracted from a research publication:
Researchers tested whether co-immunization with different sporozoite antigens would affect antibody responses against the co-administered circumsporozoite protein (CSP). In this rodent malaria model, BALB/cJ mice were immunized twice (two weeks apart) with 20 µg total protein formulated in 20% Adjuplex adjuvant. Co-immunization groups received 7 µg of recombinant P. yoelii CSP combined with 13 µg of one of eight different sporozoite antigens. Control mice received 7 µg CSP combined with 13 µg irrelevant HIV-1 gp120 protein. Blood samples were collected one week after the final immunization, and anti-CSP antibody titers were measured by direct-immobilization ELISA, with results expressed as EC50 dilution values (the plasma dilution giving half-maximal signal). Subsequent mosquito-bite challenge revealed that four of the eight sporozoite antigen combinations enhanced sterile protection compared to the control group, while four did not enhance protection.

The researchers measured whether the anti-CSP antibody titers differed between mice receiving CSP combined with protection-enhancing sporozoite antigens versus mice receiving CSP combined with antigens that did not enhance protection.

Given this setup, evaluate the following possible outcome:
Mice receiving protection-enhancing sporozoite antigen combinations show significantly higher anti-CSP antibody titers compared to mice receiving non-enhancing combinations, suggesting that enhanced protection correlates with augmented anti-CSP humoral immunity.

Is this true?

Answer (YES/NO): NO